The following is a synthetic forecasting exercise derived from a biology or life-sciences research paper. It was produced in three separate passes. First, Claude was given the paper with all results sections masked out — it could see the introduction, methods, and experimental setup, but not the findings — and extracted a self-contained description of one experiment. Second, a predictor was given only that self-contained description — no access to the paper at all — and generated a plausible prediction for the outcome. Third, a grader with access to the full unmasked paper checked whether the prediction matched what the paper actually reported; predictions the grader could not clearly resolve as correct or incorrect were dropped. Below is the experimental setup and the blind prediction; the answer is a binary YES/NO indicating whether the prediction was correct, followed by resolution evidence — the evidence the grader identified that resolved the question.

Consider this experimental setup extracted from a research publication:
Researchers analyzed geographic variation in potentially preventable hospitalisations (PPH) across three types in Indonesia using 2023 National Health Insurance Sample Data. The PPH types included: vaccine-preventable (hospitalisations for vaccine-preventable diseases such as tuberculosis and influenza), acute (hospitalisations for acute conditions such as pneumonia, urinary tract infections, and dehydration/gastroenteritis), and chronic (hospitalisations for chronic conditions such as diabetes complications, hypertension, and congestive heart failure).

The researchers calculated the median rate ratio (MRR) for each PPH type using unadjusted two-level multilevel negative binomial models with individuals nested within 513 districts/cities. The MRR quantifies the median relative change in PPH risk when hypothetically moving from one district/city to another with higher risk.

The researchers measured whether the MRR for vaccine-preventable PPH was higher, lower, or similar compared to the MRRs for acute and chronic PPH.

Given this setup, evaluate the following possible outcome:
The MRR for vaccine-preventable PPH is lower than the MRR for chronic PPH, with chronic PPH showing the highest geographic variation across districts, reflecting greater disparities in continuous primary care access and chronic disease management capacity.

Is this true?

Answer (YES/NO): NO